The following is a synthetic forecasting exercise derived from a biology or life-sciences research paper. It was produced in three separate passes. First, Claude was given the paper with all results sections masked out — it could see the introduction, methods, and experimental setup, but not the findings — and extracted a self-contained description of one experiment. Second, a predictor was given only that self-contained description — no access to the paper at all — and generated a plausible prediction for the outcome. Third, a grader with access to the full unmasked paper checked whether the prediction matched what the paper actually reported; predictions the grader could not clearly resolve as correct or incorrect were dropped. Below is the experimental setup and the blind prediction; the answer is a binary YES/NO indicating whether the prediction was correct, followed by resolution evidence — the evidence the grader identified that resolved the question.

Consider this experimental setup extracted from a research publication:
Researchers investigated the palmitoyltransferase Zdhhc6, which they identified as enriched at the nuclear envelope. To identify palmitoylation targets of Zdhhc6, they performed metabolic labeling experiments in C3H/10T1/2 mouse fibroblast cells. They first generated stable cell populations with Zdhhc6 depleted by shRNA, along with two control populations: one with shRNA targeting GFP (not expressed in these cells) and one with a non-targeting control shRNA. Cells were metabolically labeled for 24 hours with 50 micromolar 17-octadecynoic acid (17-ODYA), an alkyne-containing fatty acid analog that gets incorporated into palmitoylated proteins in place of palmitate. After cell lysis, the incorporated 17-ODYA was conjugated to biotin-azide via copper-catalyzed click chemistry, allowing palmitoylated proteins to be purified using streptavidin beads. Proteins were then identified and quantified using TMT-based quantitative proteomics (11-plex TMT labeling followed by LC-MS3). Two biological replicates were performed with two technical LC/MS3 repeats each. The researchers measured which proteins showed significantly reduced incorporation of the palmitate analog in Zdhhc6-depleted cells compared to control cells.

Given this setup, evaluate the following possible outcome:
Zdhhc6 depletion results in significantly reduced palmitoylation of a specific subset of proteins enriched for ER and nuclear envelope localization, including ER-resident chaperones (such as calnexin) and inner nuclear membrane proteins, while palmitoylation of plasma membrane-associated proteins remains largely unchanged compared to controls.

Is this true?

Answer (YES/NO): NO